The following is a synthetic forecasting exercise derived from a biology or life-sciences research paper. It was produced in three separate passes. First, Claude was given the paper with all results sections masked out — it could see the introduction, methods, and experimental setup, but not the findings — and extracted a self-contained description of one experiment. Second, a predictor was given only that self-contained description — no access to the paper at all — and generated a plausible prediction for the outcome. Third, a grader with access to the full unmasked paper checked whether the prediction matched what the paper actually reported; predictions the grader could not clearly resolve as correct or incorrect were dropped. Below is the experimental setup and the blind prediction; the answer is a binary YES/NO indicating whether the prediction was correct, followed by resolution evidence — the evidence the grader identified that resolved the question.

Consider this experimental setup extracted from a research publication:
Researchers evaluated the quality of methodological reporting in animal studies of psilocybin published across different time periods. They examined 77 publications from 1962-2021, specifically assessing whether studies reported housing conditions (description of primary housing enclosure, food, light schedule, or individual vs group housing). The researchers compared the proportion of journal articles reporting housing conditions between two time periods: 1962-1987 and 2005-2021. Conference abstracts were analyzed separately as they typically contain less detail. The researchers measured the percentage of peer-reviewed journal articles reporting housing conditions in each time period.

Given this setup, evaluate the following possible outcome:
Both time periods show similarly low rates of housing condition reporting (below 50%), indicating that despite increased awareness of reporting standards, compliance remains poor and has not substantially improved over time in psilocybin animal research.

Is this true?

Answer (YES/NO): NO